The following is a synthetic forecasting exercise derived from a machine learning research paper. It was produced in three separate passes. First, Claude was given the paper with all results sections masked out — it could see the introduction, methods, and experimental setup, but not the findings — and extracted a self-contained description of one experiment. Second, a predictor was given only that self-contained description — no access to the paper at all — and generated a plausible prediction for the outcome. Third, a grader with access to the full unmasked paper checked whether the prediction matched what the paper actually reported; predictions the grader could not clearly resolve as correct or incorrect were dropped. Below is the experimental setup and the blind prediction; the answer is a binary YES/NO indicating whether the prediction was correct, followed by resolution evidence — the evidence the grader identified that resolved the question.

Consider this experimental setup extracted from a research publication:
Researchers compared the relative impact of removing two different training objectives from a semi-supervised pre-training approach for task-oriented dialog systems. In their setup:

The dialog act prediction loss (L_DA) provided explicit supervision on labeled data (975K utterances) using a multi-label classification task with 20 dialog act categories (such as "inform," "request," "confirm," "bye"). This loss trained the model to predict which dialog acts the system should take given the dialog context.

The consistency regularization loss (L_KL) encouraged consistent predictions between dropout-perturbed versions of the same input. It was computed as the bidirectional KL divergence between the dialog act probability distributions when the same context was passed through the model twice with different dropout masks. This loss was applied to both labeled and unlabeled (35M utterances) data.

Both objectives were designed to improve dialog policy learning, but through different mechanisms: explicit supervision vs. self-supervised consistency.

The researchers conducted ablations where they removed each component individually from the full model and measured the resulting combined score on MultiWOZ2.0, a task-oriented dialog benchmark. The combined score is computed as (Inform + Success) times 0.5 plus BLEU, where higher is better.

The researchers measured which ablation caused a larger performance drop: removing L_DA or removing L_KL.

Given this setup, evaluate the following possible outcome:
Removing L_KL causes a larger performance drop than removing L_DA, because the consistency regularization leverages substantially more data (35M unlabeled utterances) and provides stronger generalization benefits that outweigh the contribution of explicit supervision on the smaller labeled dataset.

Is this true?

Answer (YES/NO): NO